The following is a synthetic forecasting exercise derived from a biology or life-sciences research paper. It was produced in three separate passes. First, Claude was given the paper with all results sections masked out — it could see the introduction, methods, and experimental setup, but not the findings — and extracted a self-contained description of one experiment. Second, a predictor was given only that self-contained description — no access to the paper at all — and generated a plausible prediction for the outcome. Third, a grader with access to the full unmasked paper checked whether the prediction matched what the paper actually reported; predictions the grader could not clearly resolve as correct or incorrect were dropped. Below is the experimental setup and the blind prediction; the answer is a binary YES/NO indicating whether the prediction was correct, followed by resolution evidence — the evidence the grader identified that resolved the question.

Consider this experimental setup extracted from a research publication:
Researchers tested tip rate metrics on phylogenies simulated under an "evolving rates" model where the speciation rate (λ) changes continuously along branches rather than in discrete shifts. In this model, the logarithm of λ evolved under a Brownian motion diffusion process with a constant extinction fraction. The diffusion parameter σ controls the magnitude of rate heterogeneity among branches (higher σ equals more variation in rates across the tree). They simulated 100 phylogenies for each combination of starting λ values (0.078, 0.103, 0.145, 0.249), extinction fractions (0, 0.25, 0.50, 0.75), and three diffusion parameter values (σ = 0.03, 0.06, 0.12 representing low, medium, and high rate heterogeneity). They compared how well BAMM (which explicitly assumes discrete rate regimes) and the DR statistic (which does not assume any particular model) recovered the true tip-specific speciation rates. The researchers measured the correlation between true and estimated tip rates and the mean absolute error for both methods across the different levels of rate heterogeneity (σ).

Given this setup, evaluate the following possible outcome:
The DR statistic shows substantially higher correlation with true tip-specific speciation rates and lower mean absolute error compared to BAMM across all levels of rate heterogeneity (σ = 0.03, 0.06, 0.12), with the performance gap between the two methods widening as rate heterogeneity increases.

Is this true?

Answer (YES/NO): NO